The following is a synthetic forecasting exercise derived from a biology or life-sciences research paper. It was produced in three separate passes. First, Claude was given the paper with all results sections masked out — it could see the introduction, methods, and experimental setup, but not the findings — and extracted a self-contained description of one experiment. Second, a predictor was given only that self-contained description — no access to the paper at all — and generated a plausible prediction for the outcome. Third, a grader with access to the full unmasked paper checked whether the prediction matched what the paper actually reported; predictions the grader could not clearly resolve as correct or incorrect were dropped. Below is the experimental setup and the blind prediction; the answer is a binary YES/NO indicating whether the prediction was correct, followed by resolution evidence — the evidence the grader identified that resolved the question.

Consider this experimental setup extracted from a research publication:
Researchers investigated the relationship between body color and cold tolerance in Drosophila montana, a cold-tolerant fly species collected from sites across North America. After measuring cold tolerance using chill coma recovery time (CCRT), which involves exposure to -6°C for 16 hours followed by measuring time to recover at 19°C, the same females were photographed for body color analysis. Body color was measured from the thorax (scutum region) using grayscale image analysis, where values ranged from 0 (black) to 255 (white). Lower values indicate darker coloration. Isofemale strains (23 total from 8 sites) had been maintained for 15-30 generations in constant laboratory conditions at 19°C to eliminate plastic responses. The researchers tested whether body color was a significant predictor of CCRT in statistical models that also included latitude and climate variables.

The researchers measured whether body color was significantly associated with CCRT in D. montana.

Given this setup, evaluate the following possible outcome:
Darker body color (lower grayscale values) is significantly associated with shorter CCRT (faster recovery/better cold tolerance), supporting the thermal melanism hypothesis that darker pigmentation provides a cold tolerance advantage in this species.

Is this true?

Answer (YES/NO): NO